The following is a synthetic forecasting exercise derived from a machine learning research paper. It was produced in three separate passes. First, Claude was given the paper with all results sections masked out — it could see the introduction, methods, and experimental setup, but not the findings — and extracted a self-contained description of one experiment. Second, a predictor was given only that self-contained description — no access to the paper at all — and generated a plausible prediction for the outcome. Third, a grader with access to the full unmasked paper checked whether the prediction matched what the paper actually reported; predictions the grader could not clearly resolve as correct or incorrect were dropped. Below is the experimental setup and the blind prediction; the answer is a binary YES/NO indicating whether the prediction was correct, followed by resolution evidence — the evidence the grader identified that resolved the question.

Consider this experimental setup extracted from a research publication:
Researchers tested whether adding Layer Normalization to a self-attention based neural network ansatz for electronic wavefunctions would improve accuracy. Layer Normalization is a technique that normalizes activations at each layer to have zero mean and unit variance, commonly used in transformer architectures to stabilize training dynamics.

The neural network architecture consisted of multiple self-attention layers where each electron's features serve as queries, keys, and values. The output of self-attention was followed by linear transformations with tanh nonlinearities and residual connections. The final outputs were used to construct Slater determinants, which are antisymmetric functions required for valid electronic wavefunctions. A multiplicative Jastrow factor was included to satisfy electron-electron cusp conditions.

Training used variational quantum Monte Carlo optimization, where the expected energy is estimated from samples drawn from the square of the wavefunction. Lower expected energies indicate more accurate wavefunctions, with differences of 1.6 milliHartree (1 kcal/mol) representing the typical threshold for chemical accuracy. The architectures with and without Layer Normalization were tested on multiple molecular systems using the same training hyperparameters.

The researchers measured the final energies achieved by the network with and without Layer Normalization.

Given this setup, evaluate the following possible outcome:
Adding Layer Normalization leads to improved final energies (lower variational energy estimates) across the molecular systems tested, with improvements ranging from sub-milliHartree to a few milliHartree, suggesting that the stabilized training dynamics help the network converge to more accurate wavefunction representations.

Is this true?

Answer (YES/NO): NO